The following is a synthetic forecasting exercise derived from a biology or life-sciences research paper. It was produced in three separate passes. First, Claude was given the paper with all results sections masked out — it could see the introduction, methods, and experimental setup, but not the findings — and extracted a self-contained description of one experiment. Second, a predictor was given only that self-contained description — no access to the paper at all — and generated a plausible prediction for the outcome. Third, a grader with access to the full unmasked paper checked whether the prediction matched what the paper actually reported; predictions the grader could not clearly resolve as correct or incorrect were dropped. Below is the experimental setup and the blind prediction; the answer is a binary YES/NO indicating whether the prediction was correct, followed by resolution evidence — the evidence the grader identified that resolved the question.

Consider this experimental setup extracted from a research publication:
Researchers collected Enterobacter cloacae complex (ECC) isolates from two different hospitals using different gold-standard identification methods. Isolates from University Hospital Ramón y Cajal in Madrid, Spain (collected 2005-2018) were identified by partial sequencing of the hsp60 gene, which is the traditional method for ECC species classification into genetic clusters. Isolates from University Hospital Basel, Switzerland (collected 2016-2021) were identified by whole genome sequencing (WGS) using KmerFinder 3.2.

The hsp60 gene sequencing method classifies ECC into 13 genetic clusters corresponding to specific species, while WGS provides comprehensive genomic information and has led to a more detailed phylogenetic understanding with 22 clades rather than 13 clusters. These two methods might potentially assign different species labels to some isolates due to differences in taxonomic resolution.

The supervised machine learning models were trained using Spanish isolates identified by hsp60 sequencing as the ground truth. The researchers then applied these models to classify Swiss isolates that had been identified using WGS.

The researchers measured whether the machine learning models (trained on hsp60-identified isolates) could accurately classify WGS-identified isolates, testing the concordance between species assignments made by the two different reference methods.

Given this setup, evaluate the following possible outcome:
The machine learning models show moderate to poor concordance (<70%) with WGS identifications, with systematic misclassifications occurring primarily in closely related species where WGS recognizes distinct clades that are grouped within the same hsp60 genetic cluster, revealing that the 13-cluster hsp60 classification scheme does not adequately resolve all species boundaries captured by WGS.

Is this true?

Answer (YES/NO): NO